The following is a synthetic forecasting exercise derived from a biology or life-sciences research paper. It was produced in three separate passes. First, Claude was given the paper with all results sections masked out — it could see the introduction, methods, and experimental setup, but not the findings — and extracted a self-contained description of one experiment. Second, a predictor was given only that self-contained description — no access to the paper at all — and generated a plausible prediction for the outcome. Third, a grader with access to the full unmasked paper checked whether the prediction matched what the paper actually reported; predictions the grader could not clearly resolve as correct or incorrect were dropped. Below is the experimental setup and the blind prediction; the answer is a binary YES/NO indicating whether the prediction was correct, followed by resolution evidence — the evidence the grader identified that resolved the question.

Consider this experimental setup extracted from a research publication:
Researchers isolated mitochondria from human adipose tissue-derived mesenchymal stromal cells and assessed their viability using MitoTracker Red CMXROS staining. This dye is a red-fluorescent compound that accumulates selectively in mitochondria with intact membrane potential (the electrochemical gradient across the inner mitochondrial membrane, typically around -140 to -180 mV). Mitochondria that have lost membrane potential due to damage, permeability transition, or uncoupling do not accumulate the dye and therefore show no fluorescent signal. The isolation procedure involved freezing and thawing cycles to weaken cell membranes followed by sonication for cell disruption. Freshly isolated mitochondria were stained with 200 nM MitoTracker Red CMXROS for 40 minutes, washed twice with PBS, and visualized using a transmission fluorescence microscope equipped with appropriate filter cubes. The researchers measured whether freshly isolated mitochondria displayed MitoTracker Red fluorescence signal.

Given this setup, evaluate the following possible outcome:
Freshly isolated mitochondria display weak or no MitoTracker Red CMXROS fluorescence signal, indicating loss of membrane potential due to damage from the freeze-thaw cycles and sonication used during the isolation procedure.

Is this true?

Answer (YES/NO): NO